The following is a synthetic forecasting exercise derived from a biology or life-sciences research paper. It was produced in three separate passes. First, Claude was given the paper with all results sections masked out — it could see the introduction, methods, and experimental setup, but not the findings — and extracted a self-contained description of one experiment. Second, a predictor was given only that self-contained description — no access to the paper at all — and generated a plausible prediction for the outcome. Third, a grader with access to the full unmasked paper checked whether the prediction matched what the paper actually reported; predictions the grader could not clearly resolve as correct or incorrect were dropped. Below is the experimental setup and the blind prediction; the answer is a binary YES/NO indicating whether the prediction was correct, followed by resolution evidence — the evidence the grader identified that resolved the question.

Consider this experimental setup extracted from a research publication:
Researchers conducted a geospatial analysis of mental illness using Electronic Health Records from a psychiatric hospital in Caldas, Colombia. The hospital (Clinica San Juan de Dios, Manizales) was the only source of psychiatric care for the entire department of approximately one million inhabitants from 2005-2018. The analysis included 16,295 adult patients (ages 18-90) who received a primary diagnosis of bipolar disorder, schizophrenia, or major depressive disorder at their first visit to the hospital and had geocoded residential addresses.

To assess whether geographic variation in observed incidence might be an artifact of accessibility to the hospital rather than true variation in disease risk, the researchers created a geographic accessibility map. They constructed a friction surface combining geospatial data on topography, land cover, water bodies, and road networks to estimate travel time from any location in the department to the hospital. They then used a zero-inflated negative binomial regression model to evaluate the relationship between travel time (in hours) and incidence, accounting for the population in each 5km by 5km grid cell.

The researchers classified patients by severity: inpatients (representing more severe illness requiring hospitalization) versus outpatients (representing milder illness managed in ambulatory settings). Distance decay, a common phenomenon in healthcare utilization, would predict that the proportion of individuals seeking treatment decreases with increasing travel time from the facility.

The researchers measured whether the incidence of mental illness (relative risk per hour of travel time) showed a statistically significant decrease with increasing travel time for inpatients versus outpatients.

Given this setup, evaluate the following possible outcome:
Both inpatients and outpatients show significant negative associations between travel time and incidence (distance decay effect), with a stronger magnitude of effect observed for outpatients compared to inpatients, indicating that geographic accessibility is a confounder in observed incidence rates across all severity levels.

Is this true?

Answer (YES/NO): NO